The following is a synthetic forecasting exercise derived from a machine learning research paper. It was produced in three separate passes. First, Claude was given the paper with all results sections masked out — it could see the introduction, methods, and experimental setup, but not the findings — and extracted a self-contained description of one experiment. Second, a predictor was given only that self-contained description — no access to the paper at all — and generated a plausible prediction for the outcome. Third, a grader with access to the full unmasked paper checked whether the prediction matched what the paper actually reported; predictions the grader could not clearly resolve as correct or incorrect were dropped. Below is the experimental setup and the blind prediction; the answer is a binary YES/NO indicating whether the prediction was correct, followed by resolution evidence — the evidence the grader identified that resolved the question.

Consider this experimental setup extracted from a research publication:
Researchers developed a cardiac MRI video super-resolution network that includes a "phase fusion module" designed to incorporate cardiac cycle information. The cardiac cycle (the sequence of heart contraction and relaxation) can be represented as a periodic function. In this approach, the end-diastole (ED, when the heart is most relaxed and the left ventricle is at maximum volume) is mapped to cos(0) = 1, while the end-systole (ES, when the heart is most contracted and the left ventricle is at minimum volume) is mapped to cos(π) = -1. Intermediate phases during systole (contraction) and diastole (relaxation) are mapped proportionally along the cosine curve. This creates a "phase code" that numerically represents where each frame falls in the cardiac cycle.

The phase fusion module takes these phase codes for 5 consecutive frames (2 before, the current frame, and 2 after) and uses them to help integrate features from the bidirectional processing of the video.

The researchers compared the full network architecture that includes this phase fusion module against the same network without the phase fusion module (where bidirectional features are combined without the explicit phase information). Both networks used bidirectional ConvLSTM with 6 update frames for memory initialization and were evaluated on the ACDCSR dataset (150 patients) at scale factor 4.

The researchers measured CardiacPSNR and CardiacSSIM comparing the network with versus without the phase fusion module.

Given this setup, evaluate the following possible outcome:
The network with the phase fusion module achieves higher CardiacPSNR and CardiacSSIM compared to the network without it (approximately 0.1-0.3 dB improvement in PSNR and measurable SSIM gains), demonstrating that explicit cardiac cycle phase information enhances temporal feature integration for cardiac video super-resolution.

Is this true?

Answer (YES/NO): NO